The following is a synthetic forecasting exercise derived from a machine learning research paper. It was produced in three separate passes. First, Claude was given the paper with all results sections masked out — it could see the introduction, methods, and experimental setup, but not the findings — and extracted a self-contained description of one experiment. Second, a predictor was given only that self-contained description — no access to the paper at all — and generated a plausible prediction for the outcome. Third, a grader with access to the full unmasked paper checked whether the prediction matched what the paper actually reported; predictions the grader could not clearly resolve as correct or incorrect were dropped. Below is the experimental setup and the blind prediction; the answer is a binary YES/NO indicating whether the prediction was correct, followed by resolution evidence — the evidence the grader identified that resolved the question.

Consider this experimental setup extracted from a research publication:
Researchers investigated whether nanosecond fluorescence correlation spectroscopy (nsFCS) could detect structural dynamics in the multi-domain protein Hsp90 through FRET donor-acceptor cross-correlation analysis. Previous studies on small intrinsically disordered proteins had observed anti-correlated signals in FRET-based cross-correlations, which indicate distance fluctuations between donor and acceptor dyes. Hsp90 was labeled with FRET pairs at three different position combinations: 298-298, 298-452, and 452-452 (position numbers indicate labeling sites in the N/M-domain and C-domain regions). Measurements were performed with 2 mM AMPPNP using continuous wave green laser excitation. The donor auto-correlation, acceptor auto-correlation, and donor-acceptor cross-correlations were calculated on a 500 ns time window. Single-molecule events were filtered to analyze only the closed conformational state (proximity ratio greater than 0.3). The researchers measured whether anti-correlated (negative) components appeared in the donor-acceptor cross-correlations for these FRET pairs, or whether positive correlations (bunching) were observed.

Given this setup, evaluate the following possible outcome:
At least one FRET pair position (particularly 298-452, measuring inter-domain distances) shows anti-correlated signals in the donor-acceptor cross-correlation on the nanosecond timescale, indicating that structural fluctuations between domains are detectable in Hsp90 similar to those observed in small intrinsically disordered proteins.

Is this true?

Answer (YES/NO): NO